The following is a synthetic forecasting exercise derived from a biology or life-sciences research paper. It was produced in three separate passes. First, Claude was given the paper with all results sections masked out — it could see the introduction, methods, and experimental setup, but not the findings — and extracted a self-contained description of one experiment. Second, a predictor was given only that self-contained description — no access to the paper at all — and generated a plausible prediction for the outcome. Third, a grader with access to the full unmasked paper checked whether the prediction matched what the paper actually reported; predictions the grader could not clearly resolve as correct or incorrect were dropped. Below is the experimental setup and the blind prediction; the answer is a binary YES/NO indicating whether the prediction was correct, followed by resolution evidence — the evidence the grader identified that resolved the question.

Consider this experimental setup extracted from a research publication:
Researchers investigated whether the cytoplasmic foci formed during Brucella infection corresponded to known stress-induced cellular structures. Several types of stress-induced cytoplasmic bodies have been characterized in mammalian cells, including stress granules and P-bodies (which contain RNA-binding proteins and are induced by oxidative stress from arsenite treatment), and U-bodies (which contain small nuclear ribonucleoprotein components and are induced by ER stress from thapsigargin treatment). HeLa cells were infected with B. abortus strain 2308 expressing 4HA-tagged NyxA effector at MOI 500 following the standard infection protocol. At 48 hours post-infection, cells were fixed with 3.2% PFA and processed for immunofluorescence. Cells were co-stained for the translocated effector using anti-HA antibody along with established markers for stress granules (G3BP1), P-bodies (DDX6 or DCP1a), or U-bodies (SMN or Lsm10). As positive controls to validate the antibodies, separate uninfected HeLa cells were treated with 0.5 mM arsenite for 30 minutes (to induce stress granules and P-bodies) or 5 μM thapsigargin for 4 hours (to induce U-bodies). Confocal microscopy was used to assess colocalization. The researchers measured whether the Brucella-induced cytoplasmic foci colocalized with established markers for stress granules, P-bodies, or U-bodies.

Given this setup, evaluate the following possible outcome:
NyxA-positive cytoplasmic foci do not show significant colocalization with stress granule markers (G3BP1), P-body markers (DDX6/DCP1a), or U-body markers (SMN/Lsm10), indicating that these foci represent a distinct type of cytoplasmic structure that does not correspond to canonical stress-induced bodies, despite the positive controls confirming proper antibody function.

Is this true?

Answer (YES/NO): YES